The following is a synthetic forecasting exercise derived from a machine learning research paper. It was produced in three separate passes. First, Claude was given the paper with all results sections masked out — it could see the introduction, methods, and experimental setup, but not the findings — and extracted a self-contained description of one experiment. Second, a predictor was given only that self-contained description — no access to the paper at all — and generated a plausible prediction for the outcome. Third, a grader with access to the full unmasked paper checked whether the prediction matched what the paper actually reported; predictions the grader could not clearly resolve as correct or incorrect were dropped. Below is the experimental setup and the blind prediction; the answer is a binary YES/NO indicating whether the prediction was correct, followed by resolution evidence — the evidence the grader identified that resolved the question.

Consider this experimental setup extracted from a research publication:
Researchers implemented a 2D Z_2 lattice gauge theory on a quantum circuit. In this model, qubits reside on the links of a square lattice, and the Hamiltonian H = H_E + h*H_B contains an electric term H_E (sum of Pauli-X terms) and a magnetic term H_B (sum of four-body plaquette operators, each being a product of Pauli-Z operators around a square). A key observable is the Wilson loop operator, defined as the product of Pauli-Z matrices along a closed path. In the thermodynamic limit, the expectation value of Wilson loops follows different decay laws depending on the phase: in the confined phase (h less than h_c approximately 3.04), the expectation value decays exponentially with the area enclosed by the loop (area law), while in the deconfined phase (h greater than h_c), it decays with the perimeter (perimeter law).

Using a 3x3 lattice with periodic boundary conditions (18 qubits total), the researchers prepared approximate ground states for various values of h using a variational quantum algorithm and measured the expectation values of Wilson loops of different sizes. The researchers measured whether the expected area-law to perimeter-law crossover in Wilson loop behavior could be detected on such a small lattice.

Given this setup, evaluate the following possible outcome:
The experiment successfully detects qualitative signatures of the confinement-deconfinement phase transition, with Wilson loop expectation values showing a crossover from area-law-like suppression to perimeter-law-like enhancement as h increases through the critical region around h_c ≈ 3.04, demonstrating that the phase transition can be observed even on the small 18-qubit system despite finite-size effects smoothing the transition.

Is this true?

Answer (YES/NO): YES